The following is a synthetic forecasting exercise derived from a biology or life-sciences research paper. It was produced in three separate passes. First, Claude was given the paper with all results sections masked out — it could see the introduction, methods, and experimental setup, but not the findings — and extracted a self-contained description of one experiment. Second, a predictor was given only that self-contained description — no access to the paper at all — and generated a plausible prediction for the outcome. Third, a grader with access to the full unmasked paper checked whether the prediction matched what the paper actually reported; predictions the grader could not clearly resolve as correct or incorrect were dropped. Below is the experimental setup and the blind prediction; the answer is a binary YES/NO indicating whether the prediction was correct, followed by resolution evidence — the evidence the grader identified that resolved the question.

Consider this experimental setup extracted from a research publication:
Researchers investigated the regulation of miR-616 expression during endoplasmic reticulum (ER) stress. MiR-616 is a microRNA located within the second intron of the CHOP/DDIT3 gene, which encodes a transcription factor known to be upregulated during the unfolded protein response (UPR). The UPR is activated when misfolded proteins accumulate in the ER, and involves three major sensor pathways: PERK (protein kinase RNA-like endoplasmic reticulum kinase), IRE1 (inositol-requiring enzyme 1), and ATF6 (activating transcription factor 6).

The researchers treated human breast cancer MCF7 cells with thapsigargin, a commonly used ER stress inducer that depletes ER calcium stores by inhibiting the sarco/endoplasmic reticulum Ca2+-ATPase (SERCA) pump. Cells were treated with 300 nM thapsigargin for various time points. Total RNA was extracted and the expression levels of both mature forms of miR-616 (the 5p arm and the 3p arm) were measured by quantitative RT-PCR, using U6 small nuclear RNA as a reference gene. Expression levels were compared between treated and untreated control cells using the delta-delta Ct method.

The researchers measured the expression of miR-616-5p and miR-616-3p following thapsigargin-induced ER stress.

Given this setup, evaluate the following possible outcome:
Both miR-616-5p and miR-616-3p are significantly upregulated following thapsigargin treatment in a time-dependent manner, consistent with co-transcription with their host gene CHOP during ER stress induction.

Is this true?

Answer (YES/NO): NO